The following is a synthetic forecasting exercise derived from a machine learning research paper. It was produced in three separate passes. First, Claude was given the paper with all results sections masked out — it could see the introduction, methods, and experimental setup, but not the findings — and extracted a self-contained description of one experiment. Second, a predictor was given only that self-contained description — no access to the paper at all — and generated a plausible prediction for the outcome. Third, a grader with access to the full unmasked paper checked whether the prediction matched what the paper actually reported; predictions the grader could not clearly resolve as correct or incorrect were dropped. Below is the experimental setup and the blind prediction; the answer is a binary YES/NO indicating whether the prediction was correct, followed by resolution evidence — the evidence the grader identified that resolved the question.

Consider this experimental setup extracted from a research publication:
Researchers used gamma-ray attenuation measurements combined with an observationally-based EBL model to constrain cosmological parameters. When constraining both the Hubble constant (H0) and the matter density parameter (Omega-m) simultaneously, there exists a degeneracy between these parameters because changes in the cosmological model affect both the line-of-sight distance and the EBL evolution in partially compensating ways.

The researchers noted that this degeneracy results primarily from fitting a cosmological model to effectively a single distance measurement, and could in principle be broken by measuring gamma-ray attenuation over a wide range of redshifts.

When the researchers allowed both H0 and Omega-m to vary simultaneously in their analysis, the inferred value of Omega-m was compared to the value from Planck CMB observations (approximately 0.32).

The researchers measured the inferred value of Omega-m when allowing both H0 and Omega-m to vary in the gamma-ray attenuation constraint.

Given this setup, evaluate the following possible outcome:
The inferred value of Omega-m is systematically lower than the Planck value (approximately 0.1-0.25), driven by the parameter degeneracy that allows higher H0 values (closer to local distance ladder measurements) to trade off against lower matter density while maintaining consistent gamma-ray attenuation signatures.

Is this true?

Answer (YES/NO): NO